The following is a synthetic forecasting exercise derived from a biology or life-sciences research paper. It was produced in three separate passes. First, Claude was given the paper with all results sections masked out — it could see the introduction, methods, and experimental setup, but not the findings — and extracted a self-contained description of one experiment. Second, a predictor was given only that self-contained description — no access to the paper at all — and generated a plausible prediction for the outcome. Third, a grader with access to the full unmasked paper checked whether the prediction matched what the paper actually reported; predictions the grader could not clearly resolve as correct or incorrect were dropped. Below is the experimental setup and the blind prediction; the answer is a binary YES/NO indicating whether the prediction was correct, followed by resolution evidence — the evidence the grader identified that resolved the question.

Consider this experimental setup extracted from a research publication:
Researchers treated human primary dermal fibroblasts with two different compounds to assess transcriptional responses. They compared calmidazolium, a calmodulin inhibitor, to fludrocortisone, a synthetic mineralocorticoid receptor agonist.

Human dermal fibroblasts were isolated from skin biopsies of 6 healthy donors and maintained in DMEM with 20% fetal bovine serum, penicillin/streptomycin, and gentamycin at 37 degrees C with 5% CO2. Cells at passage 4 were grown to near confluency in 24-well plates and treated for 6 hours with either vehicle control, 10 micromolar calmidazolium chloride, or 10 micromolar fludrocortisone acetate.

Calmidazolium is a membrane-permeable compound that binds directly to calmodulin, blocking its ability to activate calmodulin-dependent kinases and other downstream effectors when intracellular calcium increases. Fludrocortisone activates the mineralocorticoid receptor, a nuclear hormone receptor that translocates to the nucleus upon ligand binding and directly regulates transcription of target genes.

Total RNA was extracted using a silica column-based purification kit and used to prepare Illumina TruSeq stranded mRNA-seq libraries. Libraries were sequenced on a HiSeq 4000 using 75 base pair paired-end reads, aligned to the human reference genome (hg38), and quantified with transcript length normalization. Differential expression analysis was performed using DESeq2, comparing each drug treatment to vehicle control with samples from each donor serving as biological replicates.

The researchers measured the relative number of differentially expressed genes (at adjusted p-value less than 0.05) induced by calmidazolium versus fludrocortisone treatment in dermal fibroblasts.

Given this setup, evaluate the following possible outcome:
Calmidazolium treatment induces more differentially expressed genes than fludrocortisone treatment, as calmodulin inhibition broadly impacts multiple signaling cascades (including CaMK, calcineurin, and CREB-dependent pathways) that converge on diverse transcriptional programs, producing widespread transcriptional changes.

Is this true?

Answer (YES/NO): YES